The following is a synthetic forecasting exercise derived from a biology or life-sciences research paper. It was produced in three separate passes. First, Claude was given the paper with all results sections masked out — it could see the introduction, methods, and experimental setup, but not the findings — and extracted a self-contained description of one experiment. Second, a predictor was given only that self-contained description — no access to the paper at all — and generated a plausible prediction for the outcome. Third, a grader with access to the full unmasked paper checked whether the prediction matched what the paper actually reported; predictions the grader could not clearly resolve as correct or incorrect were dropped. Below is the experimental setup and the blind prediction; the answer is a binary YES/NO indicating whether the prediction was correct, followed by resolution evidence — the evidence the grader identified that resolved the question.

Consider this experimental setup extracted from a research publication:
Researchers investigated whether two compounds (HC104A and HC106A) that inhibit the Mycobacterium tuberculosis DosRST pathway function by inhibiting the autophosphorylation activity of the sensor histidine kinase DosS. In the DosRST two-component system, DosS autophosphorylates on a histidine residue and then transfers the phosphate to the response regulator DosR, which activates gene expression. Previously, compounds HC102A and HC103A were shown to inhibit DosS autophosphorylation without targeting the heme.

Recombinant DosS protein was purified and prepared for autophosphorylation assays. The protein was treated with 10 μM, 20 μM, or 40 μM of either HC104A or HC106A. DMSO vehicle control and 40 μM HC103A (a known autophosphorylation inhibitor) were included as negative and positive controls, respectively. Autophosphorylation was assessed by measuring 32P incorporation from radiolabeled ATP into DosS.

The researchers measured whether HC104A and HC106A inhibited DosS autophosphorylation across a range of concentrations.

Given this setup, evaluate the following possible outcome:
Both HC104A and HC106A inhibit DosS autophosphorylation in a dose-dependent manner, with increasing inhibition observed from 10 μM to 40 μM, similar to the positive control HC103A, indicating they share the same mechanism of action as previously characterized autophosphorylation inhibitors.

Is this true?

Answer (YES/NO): NO